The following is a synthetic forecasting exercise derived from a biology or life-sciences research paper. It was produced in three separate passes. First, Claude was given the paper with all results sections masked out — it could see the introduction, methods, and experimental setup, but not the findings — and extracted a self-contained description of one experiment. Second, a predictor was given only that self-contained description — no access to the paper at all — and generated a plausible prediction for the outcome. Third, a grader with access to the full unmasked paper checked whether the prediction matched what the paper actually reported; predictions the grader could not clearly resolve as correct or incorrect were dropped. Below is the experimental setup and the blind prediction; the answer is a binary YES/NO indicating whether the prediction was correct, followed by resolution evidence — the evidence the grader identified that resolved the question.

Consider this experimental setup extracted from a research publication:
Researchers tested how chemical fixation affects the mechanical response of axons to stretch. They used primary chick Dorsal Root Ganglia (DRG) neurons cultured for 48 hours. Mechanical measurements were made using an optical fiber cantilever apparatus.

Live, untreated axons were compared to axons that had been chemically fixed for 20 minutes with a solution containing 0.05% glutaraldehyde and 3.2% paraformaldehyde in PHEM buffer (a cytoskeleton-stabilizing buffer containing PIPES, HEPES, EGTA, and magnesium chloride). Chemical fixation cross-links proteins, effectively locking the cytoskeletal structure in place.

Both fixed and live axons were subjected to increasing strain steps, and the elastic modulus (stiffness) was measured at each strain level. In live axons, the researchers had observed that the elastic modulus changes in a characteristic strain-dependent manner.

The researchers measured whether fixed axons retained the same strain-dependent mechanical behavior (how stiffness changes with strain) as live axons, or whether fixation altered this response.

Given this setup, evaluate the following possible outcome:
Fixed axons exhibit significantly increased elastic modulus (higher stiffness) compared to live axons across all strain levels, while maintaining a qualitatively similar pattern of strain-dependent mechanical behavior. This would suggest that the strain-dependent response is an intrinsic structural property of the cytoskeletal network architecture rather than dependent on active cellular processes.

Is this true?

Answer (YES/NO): YES